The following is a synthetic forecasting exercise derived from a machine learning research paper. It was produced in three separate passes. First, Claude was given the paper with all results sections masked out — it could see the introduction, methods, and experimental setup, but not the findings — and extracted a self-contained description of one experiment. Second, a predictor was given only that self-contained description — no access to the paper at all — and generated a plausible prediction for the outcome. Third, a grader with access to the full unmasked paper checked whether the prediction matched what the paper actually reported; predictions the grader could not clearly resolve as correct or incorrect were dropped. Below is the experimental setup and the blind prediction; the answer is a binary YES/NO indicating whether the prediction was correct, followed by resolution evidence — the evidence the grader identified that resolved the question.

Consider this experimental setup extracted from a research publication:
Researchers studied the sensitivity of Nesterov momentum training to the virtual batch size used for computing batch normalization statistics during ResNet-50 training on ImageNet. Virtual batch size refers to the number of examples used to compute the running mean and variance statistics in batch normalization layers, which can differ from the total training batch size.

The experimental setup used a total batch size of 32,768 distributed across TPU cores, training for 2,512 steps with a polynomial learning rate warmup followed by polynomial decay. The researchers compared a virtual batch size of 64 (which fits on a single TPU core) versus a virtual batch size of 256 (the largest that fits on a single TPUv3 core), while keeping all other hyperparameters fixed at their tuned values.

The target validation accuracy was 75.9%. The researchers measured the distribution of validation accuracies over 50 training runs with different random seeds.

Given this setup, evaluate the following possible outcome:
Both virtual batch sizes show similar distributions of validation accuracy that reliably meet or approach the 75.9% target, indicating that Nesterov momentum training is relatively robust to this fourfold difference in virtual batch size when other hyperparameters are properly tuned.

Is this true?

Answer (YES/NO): NO